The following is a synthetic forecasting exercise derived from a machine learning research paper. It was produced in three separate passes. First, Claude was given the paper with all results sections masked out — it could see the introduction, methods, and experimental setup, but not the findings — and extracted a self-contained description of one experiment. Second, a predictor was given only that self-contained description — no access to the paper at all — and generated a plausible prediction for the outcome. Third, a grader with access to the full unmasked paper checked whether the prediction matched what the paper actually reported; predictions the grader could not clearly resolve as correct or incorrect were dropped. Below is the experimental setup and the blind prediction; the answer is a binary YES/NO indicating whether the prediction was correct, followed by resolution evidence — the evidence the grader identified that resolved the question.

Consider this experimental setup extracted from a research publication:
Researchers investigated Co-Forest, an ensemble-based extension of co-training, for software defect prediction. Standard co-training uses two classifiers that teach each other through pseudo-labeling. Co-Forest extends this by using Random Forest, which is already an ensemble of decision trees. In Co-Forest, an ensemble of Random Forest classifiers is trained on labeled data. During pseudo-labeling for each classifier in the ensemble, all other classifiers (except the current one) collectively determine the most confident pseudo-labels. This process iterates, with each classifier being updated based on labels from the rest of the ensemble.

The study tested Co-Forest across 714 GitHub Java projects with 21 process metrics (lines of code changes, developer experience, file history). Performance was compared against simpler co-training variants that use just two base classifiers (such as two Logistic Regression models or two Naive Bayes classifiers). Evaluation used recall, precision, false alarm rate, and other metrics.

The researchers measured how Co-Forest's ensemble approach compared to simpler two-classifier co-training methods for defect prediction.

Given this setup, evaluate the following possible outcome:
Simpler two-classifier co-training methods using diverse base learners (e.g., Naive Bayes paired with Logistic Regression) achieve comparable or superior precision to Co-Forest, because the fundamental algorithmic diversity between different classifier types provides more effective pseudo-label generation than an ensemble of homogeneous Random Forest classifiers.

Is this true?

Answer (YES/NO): YES